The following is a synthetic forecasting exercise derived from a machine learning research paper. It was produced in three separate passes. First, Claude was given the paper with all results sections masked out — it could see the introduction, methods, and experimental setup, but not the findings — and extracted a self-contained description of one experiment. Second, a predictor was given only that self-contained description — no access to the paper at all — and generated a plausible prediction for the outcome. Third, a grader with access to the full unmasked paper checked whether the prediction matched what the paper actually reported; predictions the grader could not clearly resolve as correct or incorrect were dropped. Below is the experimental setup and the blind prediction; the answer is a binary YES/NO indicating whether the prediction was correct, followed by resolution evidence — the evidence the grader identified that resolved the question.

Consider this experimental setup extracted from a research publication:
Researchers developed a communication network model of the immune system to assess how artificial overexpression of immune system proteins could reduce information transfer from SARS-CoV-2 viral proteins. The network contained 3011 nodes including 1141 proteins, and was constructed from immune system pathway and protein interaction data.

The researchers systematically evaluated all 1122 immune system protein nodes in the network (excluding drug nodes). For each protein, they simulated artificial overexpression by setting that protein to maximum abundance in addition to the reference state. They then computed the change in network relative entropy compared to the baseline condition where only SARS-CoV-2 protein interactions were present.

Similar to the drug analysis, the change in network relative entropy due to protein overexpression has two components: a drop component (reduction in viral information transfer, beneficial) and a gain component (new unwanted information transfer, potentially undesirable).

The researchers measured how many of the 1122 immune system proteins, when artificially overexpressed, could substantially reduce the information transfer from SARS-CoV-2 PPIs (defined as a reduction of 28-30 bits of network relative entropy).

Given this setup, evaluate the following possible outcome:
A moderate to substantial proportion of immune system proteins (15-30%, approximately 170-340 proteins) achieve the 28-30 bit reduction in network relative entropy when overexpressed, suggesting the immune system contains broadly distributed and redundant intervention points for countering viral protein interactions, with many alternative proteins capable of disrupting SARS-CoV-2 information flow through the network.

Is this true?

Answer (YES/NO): NO